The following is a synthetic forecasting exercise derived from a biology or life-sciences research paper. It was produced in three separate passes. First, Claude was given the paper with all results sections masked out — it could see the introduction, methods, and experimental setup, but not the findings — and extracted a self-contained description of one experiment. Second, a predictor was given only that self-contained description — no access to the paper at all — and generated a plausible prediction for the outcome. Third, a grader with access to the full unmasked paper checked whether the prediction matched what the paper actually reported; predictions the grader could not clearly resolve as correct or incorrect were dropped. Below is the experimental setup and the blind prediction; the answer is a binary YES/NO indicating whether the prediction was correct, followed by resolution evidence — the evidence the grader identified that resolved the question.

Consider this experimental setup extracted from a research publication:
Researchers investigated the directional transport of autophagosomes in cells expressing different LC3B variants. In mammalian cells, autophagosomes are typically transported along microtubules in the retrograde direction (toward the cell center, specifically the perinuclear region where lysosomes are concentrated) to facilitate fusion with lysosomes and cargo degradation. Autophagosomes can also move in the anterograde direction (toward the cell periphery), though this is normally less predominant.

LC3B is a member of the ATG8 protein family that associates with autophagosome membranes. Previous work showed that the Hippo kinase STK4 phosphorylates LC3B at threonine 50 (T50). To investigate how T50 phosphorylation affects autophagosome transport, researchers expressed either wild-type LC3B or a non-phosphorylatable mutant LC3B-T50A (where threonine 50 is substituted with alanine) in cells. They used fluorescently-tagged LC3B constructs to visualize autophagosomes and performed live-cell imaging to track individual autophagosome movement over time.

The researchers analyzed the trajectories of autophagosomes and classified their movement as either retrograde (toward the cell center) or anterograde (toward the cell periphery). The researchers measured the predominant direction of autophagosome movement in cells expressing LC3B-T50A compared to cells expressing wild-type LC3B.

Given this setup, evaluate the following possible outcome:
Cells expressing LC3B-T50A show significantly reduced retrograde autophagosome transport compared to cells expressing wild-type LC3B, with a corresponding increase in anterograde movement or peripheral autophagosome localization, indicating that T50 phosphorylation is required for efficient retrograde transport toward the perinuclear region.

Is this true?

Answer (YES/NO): YES